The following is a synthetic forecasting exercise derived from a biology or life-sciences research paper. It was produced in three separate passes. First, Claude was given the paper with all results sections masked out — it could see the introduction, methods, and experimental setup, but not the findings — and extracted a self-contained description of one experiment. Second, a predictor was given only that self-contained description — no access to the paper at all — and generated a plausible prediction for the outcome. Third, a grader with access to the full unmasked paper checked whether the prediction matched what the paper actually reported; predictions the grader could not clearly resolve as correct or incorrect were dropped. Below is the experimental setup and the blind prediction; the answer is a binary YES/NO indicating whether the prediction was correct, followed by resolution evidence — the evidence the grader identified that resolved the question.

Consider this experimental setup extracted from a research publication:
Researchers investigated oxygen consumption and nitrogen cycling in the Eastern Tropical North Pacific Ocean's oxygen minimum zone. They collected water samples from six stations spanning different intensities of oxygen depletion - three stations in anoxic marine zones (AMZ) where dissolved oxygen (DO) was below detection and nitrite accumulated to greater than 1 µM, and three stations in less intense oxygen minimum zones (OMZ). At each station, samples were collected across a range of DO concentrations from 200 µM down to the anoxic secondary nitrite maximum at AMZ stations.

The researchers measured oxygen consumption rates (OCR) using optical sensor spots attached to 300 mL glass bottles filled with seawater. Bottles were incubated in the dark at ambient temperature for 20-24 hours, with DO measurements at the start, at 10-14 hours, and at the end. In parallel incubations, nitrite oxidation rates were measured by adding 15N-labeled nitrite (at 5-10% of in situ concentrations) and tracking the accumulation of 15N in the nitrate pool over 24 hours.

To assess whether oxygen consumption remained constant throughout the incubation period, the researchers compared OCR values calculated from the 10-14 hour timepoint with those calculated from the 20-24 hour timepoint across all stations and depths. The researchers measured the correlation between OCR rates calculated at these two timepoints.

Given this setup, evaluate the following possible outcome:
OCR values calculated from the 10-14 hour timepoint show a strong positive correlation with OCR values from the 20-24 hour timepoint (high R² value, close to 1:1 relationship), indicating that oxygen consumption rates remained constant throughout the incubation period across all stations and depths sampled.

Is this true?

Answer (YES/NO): YES